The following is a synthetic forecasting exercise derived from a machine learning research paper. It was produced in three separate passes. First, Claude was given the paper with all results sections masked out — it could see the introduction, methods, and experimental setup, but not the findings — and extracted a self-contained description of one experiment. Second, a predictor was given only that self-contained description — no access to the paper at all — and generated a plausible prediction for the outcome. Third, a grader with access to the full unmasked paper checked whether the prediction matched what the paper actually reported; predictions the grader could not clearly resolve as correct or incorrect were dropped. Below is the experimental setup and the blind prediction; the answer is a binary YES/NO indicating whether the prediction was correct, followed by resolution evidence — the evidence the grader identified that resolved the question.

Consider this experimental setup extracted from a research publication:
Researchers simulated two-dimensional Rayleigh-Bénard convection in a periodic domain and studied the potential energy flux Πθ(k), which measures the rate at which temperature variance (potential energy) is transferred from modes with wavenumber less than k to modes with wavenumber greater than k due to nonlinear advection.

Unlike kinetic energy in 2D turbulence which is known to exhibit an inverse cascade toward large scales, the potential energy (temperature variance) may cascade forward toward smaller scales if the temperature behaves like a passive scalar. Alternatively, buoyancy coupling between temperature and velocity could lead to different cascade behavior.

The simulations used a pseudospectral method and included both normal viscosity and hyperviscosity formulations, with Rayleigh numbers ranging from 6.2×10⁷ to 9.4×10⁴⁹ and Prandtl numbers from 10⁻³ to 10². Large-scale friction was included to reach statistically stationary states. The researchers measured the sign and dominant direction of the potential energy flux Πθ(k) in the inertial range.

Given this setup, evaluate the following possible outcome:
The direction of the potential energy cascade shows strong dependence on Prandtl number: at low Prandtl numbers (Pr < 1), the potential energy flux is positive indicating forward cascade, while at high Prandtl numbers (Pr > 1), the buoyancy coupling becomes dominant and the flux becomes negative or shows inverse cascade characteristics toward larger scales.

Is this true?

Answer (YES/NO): NO